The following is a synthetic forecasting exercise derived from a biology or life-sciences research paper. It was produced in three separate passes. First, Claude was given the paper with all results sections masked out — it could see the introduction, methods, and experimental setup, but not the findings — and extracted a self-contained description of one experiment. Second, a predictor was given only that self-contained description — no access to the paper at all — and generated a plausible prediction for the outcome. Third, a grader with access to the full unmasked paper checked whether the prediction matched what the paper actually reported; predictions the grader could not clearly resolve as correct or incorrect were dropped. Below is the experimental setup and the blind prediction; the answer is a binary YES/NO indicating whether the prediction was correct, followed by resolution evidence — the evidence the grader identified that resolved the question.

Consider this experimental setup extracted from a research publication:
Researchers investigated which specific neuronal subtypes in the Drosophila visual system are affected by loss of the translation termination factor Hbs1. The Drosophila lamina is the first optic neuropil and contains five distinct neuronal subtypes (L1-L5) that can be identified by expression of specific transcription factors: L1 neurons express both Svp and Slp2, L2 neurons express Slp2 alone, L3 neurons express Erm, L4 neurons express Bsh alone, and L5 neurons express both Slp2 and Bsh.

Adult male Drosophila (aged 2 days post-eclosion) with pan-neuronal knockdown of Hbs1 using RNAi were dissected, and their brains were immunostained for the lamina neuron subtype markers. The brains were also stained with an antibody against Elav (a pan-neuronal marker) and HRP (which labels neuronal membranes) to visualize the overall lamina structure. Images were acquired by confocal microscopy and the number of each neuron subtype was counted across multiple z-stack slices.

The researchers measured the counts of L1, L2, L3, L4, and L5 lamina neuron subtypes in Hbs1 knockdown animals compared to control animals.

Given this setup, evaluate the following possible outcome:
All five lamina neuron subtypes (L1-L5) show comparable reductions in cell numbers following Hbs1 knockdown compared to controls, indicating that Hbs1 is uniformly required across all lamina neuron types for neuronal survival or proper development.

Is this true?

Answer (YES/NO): NO